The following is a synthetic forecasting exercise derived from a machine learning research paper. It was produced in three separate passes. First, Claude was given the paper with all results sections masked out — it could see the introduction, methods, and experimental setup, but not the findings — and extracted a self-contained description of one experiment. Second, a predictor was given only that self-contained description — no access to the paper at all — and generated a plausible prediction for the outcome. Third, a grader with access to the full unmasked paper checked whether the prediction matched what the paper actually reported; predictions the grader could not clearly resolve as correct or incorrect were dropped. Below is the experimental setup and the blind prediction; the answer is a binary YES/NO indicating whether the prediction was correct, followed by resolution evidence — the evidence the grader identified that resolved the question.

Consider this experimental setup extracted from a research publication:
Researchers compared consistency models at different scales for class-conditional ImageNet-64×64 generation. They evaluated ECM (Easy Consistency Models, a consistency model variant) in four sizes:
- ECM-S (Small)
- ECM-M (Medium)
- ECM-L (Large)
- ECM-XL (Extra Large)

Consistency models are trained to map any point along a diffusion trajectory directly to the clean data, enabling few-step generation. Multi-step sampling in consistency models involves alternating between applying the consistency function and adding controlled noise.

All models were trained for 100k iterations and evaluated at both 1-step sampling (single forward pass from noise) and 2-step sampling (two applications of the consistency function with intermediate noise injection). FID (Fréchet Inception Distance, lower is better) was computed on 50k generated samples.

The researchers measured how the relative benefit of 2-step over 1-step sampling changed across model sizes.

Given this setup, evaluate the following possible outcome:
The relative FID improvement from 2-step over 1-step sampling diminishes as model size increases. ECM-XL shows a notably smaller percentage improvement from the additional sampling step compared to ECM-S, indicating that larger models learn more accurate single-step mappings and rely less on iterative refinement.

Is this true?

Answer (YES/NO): NO